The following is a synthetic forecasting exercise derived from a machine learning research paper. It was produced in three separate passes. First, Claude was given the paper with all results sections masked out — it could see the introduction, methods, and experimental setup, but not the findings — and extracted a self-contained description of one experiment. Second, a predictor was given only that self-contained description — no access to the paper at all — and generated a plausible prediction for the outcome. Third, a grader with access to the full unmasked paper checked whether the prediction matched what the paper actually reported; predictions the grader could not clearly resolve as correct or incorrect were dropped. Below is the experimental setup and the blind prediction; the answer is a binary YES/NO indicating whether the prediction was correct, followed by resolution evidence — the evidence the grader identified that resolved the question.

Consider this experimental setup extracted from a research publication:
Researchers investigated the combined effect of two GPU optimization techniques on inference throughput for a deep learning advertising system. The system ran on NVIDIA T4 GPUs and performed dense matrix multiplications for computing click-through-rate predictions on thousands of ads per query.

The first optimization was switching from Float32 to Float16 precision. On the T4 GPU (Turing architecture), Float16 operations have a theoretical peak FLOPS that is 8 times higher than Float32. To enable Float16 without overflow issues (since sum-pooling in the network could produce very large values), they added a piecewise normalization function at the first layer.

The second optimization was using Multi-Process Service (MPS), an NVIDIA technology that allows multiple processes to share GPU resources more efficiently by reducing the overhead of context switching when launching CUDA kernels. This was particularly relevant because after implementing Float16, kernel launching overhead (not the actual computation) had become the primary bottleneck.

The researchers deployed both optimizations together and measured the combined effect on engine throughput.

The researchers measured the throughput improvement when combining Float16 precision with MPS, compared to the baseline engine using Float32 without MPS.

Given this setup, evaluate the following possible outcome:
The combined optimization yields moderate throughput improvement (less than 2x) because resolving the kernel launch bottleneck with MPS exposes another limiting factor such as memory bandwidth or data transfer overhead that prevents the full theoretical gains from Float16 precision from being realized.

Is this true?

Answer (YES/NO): NO